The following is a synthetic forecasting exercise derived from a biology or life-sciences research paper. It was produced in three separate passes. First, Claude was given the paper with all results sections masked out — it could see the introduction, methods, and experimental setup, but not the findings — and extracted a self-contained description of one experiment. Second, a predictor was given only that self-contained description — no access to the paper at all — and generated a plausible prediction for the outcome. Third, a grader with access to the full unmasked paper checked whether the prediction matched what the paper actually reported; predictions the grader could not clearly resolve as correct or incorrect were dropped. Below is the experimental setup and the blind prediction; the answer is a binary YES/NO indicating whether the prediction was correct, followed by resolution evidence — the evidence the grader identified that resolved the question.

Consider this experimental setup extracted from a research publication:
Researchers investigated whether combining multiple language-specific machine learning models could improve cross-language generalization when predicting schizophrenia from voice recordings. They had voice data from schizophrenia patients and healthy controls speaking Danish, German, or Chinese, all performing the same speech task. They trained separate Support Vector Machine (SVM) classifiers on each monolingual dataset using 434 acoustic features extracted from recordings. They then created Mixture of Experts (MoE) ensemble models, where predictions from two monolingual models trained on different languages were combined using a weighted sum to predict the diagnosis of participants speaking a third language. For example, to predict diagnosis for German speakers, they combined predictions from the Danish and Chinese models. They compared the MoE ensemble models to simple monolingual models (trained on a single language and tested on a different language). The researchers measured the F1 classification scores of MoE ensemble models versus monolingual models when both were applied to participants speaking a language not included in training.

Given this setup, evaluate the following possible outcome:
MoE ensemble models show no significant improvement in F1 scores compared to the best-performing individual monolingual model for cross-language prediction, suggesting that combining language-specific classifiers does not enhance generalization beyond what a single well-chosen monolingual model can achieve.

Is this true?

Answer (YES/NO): YES